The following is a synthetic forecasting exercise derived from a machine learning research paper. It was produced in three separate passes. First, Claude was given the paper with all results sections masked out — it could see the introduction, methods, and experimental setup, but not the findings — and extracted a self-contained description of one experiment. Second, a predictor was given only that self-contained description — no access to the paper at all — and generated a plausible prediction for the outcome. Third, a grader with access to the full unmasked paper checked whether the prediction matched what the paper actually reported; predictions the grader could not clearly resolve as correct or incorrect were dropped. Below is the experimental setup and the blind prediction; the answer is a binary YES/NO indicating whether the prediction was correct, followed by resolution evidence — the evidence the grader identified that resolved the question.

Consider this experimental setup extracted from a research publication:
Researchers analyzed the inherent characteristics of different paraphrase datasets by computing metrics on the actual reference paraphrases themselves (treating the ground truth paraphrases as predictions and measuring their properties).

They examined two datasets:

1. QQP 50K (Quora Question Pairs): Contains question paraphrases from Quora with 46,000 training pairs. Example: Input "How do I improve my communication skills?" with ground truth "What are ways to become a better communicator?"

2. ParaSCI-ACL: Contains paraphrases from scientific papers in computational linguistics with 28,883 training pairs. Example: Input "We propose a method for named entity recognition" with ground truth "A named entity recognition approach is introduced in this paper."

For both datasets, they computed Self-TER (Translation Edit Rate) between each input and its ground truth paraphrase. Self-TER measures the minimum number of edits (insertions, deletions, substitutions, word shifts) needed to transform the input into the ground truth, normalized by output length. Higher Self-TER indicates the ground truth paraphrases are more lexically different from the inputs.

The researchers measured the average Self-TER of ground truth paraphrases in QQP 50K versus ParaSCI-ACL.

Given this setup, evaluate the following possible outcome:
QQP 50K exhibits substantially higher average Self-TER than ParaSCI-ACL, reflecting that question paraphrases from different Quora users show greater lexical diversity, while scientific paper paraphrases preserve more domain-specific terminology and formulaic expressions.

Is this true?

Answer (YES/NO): NO